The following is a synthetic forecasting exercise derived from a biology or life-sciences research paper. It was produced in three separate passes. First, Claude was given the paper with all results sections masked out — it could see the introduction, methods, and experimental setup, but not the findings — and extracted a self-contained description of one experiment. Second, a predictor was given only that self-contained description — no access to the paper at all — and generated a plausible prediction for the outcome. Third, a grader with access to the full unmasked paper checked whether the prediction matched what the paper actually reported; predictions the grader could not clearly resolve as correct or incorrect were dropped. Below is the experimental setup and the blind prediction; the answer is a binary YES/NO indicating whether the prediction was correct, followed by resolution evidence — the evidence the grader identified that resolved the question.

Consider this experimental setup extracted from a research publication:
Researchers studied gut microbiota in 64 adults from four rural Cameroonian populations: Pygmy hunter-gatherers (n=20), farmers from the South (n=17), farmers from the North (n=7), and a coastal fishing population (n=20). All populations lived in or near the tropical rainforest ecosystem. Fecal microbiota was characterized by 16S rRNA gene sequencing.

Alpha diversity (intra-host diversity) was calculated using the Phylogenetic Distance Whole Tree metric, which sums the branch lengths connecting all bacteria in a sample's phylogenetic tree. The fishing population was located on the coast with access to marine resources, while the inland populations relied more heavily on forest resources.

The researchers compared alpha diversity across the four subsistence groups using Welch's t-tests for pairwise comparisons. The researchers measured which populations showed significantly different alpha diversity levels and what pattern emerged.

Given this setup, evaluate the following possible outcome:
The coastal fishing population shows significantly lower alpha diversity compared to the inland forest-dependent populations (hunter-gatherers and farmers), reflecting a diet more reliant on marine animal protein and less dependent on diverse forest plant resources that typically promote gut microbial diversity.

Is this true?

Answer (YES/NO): NO